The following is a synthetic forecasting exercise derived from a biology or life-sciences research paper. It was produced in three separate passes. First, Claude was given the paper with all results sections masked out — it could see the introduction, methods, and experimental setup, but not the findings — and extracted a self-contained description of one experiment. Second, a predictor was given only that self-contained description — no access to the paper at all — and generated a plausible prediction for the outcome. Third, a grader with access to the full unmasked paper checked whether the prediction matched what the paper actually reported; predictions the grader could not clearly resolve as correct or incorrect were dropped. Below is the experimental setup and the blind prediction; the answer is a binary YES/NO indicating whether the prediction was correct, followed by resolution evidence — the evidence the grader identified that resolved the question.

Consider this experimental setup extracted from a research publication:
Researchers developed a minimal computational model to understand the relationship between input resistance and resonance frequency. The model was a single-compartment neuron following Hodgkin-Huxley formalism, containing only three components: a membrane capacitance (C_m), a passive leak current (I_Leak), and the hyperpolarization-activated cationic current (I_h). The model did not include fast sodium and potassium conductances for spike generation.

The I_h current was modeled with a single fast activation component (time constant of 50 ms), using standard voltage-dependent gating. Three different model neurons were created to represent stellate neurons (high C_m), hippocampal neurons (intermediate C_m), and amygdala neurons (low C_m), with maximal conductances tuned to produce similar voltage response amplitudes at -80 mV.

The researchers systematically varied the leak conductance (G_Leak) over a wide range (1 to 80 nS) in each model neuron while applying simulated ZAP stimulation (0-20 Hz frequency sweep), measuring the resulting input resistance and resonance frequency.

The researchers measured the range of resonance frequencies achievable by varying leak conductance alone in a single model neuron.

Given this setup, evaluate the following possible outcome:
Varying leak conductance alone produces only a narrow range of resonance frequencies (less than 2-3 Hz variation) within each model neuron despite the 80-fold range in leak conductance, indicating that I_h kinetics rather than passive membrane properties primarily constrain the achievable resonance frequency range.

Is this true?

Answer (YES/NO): NO